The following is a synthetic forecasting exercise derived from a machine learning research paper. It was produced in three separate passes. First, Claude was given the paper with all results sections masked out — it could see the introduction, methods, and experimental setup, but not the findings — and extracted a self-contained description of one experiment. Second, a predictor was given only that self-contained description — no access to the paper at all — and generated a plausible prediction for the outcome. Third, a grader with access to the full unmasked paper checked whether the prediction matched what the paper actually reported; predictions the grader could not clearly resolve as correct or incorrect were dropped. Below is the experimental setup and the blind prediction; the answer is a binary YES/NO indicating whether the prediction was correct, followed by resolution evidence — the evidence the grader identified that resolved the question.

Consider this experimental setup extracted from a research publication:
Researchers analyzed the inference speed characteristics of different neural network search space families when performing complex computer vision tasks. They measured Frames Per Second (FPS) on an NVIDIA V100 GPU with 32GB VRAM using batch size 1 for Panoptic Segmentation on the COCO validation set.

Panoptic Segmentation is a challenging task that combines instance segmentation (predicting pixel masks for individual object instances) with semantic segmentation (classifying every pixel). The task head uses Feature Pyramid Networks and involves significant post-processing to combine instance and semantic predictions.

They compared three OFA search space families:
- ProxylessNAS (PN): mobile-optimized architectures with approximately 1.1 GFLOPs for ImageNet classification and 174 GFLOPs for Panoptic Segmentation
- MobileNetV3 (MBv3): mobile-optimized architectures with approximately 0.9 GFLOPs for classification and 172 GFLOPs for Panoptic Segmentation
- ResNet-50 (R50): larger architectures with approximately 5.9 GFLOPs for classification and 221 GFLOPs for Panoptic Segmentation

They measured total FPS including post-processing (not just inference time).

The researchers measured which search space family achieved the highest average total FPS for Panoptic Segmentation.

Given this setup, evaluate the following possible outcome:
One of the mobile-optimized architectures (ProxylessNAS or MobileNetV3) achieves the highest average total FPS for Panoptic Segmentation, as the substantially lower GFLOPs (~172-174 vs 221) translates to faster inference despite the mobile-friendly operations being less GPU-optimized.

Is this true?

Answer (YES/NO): NO